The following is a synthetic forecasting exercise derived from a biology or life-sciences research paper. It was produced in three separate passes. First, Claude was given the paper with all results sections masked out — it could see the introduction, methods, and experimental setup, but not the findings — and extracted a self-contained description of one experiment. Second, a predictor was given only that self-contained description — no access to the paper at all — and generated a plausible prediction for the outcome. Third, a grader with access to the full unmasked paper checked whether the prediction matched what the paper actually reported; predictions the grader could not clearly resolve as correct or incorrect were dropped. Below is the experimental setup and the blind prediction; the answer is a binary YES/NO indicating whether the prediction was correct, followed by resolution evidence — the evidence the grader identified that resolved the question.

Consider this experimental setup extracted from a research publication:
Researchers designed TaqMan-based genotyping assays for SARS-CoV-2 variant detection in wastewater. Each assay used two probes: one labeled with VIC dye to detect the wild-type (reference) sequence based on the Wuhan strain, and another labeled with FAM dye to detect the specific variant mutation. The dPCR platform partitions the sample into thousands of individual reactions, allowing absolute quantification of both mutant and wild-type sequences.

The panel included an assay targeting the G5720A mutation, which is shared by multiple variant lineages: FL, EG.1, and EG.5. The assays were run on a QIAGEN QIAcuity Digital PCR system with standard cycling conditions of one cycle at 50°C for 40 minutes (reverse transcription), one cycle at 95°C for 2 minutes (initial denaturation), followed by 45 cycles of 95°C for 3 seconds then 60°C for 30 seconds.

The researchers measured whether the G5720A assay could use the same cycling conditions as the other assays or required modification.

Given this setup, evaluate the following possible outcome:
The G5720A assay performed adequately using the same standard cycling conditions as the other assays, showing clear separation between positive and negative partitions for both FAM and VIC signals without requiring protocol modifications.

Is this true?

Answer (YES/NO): NO